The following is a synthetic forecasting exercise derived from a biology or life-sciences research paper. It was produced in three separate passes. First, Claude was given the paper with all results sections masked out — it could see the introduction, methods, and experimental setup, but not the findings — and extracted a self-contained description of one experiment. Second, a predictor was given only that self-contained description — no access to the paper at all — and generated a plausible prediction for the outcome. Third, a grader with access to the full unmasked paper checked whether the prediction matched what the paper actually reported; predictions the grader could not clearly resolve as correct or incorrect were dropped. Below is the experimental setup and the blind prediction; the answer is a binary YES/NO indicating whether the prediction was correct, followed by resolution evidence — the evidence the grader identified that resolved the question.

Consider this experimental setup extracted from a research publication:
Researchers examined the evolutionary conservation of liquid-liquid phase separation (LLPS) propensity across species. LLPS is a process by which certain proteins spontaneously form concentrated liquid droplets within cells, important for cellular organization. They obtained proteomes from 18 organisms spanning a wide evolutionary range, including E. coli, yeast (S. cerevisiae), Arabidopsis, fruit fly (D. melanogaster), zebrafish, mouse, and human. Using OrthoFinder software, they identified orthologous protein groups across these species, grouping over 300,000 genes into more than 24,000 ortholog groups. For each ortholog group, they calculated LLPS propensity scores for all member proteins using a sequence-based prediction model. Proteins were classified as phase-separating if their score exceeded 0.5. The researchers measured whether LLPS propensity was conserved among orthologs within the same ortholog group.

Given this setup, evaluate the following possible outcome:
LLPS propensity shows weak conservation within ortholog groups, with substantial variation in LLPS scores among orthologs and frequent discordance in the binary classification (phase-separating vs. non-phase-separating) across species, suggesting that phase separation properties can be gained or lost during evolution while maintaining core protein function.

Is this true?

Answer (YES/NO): NO